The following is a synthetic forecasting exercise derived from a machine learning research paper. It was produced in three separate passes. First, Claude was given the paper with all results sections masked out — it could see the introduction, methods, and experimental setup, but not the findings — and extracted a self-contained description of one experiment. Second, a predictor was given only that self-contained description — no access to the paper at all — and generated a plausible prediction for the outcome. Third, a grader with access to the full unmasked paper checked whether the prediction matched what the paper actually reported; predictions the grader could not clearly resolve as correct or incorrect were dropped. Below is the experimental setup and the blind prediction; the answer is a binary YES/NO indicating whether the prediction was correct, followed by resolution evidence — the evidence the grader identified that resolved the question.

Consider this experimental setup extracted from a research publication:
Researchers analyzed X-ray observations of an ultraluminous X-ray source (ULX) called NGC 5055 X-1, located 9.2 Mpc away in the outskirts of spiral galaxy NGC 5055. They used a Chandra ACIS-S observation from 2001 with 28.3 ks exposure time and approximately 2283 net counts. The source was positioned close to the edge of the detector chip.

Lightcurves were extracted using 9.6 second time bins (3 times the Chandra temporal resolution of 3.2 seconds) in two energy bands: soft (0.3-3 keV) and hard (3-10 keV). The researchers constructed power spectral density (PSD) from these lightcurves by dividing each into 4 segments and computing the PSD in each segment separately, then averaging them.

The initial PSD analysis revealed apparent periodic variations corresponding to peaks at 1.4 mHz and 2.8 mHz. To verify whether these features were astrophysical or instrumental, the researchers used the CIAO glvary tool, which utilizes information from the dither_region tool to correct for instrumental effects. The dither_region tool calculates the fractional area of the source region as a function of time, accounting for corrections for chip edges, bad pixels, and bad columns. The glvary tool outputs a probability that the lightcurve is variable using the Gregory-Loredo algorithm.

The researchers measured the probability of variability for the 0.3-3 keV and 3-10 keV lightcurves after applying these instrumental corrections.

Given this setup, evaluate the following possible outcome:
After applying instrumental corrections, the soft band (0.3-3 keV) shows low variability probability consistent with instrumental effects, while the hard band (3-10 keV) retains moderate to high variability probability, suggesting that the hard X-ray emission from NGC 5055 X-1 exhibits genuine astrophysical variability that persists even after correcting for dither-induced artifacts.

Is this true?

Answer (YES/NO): NO